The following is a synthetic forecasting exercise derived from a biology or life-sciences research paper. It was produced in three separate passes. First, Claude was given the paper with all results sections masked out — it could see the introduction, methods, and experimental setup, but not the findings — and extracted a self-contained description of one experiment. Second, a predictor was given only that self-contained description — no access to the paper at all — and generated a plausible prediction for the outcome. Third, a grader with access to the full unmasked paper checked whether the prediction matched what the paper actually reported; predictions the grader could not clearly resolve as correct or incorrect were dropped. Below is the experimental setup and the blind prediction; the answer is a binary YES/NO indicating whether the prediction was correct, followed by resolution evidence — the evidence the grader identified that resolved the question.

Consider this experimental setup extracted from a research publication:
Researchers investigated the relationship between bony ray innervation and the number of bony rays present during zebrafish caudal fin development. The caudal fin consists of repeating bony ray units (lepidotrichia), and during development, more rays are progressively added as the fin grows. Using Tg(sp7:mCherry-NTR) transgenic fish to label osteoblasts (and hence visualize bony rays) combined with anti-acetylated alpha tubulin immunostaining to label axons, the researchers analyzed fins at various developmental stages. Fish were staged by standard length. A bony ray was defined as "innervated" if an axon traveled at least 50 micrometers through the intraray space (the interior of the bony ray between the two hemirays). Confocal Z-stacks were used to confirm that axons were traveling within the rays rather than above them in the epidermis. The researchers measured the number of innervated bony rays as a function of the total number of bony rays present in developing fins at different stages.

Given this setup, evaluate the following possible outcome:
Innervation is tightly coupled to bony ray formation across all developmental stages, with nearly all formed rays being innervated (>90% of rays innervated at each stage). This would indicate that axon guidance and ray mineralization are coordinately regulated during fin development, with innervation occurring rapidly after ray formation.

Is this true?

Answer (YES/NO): NO